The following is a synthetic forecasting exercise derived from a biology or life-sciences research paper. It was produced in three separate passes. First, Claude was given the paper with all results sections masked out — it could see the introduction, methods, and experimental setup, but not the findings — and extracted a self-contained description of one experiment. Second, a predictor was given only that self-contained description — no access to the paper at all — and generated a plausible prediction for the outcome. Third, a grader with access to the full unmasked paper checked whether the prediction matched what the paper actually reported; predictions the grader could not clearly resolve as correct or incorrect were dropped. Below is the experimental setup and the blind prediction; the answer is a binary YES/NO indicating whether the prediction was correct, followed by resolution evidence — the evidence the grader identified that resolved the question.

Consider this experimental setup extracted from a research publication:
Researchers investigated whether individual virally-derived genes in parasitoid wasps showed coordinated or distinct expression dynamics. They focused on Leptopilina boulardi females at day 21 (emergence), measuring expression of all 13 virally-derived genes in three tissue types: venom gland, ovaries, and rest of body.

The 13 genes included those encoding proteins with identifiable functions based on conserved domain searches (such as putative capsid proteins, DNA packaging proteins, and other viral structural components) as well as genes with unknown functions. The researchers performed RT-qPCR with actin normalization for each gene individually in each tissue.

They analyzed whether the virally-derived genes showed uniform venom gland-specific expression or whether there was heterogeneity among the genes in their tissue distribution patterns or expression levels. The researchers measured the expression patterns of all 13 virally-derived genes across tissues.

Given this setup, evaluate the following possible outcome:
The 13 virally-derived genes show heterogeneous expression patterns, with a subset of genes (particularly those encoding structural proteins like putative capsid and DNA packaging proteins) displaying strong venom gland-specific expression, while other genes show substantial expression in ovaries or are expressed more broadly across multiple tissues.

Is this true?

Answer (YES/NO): NO